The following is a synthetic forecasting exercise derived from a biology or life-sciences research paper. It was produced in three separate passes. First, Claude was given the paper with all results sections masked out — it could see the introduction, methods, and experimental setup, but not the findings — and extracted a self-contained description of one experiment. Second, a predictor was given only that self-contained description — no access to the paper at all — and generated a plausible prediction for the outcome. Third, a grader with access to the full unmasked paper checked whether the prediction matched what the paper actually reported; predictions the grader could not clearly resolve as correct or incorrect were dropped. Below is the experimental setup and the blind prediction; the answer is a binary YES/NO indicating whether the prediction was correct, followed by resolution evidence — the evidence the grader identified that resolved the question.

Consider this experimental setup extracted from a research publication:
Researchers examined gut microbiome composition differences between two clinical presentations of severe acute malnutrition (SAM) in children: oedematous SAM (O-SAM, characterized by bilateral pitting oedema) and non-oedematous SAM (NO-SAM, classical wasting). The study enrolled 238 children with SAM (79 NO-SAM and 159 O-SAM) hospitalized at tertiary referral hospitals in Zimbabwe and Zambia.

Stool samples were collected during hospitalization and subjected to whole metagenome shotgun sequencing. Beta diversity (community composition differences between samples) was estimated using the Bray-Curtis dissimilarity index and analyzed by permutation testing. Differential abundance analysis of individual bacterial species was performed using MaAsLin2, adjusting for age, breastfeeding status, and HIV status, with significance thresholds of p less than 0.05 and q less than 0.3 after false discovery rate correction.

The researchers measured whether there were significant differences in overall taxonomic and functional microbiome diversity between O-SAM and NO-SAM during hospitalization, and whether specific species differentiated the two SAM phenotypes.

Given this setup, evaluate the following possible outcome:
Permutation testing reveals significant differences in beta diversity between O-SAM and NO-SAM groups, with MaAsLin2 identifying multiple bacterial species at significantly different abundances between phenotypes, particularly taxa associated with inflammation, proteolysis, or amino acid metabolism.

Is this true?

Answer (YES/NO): YES